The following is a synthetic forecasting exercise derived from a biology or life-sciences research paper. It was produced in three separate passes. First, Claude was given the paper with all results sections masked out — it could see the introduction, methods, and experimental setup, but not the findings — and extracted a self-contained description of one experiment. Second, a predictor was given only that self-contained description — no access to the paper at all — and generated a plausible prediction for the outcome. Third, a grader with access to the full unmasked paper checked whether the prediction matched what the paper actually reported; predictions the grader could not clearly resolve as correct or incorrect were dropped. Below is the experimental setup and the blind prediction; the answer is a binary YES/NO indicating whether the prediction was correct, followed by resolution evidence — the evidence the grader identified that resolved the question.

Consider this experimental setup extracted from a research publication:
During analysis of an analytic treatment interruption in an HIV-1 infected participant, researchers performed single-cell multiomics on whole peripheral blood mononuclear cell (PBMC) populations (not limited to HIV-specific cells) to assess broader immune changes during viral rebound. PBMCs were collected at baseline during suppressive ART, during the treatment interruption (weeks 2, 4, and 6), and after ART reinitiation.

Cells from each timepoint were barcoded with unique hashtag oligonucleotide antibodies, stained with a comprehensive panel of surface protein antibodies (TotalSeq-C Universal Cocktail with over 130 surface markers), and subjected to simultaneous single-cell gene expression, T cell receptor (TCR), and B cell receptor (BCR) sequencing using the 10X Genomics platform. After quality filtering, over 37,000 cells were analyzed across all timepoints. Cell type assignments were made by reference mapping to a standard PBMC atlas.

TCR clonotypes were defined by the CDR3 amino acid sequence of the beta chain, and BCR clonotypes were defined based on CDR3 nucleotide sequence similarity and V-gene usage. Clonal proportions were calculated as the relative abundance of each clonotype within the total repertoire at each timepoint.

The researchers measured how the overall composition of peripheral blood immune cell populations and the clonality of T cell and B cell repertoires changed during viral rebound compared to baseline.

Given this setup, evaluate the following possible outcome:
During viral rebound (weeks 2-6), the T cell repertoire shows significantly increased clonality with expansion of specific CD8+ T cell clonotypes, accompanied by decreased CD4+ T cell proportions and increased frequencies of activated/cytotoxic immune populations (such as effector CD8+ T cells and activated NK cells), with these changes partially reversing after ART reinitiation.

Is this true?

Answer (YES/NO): NO